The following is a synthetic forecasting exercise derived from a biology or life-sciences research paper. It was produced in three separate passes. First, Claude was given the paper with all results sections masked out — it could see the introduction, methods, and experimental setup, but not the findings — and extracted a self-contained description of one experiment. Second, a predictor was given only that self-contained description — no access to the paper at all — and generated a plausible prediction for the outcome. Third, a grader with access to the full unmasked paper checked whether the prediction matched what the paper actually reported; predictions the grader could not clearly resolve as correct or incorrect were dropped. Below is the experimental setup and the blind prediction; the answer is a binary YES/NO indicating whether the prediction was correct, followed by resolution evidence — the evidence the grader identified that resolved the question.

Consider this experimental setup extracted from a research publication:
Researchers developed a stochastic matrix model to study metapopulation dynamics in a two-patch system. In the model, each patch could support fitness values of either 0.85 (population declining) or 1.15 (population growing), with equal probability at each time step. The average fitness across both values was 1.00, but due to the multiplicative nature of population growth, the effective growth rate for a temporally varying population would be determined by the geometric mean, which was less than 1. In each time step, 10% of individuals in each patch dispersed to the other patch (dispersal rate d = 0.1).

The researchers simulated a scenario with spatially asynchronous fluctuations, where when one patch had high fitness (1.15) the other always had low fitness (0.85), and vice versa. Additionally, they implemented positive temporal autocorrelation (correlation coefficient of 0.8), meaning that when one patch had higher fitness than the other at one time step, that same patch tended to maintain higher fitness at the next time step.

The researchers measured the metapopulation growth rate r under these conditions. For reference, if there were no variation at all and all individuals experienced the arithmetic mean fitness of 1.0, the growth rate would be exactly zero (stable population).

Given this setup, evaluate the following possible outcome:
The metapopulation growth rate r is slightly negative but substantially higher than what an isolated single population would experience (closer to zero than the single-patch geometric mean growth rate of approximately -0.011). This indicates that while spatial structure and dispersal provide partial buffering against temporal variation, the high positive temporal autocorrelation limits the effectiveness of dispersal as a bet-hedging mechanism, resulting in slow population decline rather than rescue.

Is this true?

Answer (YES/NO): NO